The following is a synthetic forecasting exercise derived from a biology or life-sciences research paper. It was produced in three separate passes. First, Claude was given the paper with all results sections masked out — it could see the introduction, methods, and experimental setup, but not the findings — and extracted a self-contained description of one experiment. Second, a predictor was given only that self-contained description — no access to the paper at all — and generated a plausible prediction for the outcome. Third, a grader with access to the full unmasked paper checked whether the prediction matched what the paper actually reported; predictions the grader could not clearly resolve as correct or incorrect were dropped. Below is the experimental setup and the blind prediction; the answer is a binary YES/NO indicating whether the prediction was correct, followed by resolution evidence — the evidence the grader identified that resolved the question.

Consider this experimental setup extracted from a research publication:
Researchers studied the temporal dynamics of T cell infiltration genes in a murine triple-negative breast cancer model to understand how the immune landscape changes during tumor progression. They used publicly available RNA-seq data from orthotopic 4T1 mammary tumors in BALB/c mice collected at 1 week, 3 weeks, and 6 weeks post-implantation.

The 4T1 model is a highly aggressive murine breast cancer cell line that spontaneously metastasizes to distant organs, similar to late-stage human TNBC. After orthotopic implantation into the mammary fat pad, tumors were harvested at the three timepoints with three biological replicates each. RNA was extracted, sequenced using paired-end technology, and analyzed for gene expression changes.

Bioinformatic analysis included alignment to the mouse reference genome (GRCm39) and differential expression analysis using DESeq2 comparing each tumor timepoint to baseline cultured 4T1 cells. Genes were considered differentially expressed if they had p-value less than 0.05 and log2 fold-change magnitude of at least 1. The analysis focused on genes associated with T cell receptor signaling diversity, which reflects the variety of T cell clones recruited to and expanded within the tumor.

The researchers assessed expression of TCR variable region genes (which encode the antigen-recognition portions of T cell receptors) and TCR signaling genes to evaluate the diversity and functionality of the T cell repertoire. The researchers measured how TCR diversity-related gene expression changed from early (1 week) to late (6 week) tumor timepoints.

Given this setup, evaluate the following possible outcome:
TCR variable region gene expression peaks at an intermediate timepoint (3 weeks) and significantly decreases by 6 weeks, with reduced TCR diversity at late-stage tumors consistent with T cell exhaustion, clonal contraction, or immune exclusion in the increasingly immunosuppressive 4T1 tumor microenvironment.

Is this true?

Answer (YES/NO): NO